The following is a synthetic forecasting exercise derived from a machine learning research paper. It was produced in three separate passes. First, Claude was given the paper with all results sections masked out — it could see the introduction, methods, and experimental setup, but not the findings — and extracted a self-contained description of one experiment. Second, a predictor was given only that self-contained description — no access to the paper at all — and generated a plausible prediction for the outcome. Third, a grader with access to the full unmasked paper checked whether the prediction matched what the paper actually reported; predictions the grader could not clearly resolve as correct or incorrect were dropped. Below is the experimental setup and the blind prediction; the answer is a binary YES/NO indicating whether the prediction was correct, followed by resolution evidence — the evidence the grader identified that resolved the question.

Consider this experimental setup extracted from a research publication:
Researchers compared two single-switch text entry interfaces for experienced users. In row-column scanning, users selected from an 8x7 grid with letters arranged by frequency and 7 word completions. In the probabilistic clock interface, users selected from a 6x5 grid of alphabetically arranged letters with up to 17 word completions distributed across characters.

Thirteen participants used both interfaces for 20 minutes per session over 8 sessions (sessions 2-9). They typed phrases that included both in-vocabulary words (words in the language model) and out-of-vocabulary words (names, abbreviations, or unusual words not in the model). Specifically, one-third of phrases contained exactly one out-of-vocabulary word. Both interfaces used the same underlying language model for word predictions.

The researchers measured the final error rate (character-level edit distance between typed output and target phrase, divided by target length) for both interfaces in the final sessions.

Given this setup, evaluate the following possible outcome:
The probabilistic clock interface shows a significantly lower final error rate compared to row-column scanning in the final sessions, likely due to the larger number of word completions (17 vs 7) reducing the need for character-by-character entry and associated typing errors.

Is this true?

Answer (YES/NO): NO